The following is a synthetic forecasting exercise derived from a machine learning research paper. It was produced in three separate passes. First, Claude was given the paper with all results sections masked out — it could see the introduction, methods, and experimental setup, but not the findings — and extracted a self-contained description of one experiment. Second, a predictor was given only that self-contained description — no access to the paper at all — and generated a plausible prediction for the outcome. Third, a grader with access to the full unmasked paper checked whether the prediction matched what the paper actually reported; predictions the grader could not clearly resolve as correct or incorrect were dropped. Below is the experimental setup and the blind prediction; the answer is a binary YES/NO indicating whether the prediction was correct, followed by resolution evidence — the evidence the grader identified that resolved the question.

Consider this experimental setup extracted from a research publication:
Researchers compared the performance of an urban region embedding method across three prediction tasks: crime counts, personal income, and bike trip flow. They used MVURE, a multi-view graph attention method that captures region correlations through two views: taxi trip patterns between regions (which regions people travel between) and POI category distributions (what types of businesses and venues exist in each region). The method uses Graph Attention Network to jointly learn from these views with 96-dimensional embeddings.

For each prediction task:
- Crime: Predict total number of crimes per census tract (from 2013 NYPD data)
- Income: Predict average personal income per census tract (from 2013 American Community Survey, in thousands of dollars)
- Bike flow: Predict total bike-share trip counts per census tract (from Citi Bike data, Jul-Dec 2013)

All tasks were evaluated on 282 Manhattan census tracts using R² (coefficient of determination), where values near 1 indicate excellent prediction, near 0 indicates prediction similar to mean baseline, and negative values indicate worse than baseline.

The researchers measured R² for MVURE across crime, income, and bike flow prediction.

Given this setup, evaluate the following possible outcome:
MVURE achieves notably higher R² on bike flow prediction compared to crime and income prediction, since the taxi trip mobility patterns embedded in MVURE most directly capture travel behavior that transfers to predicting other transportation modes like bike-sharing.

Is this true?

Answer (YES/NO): NO